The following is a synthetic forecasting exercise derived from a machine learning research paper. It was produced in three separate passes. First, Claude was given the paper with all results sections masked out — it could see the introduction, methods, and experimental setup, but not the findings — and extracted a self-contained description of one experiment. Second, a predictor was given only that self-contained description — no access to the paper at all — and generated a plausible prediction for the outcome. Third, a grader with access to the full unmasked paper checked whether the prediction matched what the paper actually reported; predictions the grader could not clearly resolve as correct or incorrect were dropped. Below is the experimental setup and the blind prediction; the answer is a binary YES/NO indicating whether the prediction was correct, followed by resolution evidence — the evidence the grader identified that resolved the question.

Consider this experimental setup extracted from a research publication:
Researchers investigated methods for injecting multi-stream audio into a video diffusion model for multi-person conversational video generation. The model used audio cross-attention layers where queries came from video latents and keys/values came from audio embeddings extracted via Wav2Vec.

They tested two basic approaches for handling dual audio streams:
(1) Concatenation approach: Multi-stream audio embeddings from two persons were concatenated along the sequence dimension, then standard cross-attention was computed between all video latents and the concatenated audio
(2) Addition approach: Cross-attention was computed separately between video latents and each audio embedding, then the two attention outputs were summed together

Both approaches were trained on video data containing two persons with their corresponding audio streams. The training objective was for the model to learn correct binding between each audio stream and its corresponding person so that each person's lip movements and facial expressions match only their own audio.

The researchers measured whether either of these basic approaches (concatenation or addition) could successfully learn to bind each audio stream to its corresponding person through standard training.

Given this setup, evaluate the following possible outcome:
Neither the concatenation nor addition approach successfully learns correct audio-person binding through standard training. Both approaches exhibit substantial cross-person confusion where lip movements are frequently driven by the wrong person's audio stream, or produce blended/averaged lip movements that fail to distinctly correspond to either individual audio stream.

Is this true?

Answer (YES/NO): YES